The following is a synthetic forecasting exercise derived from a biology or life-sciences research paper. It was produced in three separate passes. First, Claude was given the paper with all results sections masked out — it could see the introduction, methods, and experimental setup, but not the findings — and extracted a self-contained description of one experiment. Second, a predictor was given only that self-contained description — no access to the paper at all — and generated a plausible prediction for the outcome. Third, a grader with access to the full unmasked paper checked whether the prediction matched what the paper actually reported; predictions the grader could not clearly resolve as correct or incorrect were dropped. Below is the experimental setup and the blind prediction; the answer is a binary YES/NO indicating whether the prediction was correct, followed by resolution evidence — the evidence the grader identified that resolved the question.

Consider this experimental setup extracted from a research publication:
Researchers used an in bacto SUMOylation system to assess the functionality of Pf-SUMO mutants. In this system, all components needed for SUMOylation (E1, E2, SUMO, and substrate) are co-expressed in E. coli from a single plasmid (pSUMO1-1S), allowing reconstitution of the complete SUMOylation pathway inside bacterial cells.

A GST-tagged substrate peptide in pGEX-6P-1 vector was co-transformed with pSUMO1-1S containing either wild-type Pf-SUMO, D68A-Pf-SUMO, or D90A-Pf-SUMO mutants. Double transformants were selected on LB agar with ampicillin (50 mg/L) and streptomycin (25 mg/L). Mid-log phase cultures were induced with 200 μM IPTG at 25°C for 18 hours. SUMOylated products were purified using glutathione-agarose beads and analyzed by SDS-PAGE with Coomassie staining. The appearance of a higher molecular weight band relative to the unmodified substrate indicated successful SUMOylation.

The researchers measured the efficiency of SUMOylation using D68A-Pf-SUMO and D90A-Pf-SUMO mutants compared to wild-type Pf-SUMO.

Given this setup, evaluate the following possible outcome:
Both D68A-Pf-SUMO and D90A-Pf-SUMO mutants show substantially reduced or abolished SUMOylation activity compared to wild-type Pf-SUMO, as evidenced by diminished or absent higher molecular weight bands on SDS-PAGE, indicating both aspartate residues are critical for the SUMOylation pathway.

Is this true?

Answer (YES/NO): YES